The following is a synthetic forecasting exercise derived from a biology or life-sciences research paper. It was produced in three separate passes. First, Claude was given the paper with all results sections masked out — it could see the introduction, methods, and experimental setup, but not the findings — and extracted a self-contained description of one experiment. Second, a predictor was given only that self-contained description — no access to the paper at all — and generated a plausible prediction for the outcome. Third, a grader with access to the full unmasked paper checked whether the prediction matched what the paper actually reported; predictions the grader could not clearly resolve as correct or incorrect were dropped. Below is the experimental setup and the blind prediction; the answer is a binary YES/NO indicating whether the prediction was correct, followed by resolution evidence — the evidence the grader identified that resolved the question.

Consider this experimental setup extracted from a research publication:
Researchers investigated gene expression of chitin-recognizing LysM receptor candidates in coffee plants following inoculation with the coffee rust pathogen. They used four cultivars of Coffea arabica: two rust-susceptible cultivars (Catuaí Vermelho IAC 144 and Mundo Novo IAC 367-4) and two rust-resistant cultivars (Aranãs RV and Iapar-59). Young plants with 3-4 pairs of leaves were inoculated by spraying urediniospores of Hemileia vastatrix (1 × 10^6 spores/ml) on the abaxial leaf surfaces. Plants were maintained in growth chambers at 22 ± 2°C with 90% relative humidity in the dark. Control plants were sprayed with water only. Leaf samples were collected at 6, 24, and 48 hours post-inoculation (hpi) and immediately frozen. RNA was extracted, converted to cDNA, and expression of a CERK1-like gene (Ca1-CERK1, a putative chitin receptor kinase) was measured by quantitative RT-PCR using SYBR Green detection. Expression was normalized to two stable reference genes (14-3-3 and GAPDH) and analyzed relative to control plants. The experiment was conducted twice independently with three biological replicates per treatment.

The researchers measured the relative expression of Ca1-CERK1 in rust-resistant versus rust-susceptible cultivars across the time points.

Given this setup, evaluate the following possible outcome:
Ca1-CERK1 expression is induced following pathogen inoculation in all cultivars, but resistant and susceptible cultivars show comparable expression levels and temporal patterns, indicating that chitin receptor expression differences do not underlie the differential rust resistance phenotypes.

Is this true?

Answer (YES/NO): YES